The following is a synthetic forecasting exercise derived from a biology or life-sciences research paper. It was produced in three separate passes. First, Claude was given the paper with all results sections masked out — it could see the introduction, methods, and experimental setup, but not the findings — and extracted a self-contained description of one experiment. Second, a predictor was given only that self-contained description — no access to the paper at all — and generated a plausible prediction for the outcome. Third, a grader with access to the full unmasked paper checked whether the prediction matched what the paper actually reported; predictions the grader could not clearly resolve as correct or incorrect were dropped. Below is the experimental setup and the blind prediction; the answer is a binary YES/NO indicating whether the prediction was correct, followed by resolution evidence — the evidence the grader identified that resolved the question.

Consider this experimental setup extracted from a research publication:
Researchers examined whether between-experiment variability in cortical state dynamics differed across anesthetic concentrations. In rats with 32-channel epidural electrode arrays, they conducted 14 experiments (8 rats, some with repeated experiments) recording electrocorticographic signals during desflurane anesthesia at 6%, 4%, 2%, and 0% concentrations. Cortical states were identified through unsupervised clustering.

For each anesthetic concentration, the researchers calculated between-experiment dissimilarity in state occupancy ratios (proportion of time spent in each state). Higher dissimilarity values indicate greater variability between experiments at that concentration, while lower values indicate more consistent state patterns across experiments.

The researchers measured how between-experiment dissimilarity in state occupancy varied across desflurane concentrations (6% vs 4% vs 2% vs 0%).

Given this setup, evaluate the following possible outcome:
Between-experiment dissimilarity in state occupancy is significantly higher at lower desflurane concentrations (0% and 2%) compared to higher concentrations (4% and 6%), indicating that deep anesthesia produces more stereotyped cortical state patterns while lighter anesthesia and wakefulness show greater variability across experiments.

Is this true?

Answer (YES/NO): NO